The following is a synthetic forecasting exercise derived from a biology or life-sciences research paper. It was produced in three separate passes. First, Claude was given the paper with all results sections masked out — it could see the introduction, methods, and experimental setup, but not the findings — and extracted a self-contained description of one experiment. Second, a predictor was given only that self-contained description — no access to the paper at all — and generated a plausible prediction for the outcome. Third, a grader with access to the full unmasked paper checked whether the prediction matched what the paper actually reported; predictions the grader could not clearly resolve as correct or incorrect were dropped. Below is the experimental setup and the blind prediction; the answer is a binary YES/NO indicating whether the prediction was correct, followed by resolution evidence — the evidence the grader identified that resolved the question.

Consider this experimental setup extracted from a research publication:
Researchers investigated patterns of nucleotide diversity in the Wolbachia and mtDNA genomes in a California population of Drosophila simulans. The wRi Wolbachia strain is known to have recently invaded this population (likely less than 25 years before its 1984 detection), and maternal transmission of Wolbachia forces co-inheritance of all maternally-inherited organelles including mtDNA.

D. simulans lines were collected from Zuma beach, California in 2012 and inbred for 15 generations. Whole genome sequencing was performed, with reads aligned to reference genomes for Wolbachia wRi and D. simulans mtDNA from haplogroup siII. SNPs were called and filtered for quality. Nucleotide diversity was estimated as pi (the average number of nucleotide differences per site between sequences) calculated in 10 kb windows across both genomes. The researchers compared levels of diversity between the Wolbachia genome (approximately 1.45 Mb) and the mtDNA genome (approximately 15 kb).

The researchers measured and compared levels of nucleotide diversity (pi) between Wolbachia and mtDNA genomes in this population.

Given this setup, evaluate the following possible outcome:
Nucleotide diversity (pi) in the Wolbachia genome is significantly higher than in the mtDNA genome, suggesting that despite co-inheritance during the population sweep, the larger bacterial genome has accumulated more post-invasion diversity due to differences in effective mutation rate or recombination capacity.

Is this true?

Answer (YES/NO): NO